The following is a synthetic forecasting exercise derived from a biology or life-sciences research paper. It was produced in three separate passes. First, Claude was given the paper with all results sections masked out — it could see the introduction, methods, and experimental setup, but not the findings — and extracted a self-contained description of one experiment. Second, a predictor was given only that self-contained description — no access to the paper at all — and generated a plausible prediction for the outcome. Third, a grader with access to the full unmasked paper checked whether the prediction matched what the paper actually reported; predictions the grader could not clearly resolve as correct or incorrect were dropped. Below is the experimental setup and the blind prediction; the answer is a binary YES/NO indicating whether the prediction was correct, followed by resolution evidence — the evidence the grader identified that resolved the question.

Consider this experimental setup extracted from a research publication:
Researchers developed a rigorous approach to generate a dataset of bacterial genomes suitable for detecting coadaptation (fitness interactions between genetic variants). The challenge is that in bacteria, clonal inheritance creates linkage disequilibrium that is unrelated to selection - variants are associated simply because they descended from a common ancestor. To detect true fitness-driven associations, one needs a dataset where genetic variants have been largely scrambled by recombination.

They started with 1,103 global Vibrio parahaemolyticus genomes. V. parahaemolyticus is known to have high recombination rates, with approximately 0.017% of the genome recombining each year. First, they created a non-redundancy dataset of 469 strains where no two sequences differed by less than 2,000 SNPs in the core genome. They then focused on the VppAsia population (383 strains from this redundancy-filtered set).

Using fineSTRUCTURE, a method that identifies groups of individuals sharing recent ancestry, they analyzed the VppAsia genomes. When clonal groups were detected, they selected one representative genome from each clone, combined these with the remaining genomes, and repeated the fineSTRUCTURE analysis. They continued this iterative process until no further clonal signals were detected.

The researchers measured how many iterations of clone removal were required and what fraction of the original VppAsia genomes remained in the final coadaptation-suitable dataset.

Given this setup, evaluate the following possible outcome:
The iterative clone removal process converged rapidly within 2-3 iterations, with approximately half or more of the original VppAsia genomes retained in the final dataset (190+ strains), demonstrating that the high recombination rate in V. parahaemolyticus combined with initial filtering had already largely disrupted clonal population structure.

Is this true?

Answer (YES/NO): NO